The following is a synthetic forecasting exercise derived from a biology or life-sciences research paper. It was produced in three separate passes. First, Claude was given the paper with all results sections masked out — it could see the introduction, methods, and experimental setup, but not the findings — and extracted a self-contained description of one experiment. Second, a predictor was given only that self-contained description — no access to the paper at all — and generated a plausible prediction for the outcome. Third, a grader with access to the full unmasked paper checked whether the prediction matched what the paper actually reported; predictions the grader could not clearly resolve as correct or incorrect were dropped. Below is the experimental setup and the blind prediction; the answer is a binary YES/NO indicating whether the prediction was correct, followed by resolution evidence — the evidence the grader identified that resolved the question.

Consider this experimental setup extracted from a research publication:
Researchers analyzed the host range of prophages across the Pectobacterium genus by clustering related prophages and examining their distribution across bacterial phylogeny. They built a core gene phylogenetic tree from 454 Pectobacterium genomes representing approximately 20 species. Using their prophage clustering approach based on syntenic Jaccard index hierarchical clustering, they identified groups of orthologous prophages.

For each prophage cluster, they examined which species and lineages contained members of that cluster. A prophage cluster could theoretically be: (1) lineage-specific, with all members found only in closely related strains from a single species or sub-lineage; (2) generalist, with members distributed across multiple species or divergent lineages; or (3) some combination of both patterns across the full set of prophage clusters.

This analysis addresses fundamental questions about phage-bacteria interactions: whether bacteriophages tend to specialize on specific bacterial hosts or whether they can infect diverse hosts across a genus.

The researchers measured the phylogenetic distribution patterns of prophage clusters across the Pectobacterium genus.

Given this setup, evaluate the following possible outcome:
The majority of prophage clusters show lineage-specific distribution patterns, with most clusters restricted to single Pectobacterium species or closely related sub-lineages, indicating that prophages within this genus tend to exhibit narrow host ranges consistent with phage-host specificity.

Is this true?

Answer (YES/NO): YES